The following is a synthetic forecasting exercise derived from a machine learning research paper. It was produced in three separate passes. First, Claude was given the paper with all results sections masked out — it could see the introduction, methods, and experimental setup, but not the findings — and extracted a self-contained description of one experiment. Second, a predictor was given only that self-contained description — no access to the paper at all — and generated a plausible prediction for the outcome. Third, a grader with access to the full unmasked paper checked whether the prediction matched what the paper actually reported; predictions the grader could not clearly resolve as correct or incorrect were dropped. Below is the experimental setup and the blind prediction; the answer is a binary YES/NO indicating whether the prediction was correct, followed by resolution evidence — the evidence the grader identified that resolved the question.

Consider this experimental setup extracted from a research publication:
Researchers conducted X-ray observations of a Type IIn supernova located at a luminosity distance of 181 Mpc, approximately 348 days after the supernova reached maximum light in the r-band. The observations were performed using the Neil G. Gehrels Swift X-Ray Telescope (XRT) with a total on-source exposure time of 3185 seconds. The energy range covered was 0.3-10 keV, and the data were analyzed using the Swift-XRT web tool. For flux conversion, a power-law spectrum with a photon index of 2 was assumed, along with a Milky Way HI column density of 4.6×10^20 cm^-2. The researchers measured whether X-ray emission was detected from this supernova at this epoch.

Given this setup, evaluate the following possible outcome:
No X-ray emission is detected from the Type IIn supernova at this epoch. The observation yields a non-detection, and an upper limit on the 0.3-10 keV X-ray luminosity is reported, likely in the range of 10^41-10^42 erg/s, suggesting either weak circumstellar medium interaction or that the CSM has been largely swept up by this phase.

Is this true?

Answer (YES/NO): YES